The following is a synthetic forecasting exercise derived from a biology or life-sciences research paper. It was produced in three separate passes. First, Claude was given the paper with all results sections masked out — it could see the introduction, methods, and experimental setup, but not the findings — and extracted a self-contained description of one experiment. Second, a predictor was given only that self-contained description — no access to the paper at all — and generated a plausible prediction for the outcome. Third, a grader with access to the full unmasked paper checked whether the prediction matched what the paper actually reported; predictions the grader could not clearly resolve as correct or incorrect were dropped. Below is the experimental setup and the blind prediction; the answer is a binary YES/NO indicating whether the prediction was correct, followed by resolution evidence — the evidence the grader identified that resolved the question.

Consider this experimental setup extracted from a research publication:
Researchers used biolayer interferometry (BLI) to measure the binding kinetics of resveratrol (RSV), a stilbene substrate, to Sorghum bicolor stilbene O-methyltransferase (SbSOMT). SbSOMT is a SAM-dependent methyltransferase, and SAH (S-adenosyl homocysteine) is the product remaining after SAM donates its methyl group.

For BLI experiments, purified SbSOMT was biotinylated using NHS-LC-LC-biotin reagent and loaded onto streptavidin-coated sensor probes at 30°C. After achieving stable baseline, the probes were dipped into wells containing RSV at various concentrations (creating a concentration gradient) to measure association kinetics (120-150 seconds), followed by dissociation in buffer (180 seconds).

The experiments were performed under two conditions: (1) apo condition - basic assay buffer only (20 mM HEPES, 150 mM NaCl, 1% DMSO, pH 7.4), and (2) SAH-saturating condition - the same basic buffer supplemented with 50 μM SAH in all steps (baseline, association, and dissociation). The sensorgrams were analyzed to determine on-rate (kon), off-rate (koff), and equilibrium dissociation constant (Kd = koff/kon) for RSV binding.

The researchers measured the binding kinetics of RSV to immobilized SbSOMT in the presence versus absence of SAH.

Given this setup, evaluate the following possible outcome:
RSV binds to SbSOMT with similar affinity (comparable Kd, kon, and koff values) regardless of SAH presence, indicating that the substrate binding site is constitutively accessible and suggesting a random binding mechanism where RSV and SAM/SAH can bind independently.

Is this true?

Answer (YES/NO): NO